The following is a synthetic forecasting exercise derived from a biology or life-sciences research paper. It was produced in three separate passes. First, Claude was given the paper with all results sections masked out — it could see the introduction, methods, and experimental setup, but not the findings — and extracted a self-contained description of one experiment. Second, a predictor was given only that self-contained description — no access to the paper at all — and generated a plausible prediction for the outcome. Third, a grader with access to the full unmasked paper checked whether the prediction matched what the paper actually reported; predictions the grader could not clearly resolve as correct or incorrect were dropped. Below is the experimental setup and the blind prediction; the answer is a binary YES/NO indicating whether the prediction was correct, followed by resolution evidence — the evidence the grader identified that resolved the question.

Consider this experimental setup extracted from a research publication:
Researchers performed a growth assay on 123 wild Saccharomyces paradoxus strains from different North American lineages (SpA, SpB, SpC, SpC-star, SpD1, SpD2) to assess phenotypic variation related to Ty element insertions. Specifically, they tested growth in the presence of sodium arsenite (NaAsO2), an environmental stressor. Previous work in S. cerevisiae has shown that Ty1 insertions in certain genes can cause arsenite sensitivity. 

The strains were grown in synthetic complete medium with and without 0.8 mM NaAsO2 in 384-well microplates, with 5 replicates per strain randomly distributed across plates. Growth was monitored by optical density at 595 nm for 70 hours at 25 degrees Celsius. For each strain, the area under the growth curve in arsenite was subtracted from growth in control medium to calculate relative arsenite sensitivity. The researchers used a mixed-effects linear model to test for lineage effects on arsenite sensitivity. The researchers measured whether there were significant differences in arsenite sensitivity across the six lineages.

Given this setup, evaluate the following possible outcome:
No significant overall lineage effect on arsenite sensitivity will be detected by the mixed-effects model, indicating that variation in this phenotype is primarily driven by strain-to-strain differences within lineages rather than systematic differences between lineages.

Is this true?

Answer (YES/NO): NO